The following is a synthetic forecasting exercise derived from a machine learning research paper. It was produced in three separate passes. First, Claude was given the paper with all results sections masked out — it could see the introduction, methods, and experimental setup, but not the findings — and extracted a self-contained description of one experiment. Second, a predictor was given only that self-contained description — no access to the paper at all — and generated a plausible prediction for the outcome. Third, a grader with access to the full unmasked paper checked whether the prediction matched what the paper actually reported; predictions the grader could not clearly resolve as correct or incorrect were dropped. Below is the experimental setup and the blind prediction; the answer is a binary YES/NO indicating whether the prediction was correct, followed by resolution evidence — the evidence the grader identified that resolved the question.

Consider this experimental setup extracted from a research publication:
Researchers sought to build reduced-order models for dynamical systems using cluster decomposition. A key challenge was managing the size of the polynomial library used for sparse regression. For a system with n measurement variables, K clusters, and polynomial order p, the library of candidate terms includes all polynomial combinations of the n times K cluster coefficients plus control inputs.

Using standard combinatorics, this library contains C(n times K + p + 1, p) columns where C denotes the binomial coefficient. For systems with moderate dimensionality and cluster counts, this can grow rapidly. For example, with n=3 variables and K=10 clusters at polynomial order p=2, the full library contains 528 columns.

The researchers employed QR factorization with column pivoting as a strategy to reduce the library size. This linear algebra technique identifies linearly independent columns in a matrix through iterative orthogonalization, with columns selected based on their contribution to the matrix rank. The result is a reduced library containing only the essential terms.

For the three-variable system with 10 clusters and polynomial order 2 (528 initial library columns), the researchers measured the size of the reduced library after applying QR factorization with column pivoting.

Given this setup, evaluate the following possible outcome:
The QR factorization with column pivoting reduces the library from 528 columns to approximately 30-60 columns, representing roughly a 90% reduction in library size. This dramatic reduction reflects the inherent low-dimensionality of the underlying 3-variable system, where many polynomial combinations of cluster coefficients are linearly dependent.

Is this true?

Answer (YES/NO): NO